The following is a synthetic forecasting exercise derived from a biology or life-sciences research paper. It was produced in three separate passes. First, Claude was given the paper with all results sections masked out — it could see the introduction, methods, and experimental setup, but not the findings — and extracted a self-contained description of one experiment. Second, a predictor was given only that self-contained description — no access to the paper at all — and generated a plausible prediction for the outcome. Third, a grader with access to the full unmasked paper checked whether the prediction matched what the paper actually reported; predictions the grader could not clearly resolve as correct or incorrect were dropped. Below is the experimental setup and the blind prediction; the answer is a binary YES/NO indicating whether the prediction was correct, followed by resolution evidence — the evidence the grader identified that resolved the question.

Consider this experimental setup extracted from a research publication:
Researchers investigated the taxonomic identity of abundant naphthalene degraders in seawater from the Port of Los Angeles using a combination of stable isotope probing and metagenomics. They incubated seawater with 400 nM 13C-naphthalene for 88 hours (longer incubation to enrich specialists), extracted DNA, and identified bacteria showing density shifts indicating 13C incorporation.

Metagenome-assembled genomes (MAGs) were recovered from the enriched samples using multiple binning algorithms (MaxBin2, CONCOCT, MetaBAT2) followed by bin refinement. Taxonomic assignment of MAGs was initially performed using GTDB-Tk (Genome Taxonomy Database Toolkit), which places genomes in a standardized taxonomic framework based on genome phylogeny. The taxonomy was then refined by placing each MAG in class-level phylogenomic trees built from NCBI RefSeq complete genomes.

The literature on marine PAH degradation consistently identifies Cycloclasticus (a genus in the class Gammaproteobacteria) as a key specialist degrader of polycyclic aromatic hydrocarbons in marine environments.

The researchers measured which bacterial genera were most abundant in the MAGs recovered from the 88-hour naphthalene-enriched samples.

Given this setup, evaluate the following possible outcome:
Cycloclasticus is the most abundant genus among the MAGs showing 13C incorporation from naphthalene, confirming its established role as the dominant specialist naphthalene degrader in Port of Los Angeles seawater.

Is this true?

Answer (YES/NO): NO